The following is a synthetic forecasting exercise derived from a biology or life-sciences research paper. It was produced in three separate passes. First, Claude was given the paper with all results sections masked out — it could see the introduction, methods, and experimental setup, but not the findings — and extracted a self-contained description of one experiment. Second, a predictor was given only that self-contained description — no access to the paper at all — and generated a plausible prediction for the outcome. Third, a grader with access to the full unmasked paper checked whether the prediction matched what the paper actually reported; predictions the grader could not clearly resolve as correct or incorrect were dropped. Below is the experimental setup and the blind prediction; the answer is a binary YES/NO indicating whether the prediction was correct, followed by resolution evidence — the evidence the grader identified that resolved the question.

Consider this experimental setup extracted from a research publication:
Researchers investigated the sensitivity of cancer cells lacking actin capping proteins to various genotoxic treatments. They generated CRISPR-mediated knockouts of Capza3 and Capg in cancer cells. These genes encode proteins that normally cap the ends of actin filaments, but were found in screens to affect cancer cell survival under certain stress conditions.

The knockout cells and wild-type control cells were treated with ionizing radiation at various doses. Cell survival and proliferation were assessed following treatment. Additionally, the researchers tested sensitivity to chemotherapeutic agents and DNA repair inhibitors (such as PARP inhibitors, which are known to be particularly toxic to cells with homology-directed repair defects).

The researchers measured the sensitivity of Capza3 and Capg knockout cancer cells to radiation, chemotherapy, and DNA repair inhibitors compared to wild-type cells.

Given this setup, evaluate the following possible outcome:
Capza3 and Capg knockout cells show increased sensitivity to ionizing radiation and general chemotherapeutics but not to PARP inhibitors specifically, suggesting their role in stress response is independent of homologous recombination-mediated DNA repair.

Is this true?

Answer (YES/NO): NO